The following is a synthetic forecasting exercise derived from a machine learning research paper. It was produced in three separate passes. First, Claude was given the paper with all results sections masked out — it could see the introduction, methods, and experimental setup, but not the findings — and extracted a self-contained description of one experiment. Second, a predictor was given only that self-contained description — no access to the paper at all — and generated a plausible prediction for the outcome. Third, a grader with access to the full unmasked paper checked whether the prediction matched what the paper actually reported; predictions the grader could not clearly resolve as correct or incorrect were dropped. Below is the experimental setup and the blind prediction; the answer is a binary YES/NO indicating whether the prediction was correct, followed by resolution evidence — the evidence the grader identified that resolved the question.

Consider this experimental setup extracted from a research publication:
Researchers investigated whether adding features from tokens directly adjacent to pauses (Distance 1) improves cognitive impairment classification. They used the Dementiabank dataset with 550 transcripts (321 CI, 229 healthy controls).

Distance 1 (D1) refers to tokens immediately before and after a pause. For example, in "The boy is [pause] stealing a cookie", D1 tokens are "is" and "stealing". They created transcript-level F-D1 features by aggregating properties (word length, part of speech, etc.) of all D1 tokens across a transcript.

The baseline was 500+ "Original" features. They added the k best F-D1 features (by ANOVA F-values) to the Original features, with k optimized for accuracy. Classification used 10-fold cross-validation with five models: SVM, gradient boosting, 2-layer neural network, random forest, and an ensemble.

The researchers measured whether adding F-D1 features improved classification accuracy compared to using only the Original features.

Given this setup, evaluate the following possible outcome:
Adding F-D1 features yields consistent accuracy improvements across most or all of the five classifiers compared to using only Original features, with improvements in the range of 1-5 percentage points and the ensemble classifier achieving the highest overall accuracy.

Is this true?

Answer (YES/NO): NO